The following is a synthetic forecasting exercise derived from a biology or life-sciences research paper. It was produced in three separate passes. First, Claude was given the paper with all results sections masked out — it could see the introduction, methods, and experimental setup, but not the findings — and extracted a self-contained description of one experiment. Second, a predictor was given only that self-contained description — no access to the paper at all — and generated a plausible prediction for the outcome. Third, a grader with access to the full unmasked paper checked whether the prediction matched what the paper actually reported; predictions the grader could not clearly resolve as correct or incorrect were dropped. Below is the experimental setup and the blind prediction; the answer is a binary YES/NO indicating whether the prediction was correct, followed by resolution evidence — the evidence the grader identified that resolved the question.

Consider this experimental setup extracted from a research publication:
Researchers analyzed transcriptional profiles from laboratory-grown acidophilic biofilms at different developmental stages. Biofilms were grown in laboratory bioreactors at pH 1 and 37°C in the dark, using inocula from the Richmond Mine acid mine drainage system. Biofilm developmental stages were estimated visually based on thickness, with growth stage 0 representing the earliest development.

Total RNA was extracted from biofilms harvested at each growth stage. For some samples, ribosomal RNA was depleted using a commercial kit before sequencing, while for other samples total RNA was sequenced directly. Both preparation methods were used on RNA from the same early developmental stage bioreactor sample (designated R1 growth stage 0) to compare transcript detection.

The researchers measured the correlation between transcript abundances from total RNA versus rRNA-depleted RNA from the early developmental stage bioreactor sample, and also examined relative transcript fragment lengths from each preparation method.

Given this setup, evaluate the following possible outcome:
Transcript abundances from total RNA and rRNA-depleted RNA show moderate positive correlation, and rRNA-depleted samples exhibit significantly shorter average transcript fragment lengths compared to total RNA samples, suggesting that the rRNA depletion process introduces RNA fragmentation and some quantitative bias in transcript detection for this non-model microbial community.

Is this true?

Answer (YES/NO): NO